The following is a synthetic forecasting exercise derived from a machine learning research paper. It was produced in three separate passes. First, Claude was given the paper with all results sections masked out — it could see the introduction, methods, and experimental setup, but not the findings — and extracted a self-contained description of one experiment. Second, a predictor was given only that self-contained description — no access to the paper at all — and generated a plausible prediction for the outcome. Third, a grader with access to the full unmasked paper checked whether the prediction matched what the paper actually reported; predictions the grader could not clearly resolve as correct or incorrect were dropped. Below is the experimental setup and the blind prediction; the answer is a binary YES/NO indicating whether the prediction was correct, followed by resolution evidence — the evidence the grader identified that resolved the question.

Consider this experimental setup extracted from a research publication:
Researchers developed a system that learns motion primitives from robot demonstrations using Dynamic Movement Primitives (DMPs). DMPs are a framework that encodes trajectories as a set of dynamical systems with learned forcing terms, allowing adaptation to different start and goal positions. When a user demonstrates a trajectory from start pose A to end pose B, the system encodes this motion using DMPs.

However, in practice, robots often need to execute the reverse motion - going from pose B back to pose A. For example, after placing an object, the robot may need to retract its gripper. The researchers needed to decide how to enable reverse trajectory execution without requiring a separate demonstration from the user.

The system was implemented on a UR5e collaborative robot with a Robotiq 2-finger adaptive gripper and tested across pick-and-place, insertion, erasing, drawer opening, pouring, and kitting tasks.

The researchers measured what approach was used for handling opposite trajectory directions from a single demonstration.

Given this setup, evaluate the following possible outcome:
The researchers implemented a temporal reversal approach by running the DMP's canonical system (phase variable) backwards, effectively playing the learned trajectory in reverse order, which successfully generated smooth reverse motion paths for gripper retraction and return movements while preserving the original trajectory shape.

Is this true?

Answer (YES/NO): NO